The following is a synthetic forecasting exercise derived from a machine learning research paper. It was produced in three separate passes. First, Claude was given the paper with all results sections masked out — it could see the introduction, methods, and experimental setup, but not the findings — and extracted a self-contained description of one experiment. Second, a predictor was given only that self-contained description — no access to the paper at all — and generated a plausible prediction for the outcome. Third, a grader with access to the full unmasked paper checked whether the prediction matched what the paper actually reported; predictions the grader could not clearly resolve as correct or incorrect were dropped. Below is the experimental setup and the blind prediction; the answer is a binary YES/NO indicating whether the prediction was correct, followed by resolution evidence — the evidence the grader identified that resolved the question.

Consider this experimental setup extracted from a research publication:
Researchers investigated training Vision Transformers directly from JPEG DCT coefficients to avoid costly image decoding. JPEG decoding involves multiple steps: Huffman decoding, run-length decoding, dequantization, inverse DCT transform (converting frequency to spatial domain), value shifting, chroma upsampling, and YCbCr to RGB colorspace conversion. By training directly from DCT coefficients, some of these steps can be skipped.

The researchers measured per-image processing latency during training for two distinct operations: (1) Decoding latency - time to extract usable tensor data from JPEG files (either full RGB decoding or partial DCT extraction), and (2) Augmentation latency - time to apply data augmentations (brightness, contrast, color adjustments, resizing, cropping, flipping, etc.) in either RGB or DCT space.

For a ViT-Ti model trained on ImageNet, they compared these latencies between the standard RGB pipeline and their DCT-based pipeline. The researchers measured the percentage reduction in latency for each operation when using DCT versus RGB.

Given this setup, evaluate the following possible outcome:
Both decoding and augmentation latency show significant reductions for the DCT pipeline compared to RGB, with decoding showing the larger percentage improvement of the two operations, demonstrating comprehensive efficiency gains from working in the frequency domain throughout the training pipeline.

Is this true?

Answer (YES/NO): NO